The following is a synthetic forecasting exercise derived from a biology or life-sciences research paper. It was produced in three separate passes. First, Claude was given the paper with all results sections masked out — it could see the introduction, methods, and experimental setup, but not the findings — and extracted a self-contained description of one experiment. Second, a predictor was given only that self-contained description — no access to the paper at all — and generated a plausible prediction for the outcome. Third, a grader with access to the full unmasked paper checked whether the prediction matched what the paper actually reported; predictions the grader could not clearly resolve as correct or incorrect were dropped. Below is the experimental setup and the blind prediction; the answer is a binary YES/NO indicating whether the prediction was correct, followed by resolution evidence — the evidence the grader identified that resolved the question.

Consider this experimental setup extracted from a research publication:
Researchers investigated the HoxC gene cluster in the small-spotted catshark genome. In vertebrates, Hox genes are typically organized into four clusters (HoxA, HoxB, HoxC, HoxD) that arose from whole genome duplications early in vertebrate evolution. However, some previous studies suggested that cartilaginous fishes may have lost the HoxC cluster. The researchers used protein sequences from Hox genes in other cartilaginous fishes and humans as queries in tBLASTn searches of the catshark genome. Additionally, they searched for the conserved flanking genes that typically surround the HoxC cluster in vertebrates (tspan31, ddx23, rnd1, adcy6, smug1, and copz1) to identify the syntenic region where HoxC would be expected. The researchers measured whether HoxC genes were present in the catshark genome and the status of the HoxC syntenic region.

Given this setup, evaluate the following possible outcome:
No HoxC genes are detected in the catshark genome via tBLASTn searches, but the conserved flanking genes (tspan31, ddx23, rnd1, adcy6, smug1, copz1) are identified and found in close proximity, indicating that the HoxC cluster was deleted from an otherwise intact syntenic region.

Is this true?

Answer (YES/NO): NO